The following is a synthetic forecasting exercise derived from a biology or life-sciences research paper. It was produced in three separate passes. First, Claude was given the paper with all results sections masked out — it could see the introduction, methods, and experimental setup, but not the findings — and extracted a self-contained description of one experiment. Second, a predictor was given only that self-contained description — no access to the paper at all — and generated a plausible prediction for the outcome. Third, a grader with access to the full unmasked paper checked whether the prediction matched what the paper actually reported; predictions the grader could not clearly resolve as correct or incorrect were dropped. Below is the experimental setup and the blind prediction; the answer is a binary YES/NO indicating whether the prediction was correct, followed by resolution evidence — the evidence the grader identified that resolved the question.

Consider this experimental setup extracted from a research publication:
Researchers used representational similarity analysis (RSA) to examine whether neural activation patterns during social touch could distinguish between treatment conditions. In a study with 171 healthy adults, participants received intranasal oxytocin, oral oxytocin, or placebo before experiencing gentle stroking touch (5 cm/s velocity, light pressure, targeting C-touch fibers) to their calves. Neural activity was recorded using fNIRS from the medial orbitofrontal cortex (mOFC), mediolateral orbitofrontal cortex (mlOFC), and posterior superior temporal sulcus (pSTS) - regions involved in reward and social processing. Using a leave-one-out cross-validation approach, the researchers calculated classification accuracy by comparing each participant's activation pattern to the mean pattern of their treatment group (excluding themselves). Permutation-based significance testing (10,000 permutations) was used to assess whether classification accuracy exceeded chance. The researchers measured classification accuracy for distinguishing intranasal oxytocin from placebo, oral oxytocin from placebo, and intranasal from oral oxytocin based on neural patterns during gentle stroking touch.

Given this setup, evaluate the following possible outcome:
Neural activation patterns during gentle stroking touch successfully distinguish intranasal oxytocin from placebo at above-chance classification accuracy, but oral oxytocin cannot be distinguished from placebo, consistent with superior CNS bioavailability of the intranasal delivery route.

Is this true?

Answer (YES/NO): NO